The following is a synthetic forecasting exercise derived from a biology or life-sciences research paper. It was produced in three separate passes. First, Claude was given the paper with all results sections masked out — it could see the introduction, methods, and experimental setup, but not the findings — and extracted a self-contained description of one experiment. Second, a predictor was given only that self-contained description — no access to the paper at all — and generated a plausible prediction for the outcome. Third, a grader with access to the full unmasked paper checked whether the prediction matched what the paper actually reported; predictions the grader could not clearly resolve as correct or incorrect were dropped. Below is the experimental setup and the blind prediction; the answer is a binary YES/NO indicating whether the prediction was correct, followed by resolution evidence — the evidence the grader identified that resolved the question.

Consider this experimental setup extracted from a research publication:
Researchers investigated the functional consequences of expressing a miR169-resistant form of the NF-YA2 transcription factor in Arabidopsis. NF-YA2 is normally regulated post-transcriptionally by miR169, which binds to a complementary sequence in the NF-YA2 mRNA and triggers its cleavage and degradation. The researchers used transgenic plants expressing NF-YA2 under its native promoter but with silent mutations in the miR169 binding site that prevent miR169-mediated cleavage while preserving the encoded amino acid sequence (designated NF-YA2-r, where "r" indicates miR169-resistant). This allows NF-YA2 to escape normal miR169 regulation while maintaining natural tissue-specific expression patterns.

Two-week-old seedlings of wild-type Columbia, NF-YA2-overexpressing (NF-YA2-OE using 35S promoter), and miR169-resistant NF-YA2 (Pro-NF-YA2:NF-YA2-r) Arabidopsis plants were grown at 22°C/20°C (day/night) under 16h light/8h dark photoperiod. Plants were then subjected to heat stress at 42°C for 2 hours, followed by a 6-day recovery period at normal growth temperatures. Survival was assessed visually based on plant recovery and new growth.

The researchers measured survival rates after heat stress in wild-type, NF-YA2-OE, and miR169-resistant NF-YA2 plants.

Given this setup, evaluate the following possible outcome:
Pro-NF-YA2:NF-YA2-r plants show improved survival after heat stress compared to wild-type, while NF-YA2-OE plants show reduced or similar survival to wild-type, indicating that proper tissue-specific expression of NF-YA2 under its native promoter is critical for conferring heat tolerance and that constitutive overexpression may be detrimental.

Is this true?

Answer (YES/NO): NO